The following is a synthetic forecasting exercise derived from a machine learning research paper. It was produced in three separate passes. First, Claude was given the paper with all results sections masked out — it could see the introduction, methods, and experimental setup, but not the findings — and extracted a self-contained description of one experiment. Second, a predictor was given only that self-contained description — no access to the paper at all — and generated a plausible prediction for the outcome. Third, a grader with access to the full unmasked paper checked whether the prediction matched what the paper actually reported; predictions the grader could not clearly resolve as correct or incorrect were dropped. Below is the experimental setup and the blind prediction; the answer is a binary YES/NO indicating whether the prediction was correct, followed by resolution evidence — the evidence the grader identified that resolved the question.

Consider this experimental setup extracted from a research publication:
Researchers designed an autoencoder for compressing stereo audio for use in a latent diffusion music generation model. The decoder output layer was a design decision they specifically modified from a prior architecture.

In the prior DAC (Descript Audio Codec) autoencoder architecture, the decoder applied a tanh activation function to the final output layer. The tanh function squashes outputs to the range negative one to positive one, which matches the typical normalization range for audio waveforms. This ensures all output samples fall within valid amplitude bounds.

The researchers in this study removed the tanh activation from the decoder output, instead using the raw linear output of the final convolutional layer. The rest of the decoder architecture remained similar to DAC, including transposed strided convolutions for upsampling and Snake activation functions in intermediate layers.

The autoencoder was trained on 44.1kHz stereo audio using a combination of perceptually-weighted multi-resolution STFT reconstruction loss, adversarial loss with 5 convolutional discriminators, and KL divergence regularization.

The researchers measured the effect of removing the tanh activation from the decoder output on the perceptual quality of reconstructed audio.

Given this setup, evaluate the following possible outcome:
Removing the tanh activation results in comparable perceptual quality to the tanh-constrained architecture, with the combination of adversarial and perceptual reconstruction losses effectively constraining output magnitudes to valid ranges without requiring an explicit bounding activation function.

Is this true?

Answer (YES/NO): NO